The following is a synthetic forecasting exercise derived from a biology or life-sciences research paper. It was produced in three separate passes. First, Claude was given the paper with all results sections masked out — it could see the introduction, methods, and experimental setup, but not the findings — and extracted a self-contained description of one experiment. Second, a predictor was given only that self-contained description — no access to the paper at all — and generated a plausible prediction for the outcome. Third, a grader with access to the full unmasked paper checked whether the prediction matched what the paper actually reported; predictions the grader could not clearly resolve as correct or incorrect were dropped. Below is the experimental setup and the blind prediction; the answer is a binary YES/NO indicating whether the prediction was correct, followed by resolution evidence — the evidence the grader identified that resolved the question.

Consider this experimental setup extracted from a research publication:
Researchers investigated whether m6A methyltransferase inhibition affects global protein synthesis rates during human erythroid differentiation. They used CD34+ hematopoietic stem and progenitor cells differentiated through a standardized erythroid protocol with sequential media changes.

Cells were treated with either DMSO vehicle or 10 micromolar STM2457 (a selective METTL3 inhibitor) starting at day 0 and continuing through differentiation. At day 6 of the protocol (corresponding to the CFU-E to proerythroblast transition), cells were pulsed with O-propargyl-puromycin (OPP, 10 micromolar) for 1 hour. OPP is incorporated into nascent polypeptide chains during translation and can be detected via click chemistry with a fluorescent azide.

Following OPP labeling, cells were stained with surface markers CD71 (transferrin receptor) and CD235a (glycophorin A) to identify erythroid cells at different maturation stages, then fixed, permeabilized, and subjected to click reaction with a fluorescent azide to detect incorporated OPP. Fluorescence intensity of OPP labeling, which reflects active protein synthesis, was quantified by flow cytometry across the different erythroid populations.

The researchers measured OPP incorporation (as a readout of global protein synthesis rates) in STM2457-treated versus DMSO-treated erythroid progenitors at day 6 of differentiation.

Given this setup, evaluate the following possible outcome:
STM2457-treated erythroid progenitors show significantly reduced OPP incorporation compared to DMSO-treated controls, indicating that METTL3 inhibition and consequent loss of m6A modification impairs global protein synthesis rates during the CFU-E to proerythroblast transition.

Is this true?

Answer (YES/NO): YES